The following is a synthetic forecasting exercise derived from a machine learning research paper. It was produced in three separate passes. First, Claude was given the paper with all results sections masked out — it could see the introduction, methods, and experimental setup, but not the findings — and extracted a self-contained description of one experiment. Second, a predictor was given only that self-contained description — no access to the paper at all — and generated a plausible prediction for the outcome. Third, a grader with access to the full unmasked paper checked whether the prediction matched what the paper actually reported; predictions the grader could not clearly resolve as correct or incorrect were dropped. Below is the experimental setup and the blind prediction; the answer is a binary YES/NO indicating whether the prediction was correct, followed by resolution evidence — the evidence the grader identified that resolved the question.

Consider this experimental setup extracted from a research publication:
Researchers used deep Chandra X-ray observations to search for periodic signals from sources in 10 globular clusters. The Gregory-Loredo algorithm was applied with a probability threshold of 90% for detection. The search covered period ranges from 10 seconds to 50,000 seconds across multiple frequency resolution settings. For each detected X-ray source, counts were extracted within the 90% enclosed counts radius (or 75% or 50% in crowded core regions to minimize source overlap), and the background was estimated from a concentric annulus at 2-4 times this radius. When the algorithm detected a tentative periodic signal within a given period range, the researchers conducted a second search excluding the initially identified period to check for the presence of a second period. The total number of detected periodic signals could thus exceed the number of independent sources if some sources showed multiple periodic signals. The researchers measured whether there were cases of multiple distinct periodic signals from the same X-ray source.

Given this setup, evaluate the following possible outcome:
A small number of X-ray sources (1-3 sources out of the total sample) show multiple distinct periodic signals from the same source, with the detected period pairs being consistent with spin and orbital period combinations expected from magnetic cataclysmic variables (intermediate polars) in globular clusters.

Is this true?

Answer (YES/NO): YES